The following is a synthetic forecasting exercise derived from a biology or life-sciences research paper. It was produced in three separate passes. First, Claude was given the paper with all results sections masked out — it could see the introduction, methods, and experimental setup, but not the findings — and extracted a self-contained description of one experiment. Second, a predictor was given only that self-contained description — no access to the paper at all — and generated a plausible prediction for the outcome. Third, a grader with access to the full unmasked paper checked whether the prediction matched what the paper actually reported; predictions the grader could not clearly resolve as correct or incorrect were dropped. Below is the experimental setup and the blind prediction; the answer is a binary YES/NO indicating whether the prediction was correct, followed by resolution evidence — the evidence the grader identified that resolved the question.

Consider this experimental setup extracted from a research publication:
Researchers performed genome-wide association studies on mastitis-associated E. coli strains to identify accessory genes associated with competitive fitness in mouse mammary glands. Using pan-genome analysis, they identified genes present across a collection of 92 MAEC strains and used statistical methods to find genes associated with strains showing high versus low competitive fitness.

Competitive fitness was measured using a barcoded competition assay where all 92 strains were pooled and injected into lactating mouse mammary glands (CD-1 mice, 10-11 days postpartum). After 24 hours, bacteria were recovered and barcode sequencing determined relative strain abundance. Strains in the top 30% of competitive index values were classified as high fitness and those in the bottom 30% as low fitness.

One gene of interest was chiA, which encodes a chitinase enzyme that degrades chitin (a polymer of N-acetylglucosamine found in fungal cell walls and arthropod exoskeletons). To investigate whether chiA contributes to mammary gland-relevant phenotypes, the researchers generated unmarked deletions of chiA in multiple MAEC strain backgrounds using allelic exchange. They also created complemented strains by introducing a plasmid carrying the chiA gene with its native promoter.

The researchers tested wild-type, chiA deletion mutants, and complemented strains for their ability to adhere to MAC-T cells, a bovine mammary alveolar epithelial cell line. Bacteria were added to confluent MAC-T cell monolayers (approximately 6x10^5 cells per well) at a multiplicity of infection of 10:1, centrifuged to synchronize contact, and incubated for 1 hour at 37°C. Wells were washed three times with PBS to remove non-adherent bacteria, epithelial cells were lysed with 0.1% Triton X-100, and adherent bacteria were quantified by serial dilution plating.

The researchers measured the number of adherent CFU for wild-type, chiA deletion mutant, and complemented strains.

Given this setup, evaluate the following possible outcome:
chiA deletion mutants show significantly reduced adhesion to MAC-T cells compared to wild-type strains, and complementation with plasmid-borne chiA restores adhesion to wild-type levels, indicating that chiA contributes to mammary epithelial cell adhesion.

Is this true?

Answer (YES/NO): NO